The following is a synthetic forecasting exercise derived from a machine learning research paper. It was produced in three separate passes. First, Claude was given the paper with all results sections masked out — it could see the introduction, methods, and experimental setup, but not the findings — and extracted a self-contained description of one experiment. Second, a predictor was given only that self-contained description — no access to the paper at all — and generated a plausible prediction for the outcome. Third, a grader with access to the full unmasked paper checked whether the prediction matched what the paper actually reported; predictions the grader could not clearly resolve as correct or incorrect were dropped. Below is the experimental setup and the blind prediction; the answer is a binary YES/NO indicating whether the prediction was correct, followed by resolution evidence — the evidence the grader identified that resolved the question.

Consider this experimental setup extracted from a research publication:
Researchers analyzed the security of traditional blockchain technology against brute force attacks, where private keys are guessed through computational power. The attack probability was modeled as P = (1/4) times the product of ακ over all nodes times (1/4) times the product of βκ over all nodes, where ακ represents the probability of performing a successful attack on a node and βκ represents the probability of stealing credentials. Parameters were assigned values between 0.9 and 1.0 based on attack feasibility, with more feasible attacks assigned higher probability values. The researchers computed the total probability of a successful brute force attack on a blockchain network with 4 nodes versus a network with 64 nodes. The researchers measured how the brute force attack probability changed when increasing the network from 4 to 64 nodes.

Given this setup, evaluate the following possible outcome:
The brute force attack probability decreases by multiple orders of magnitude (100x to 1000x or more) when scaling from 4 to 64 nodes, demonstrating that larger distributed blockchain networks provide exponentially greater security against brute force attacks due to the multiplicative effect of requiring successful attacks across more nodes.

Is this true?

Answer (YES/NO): YES